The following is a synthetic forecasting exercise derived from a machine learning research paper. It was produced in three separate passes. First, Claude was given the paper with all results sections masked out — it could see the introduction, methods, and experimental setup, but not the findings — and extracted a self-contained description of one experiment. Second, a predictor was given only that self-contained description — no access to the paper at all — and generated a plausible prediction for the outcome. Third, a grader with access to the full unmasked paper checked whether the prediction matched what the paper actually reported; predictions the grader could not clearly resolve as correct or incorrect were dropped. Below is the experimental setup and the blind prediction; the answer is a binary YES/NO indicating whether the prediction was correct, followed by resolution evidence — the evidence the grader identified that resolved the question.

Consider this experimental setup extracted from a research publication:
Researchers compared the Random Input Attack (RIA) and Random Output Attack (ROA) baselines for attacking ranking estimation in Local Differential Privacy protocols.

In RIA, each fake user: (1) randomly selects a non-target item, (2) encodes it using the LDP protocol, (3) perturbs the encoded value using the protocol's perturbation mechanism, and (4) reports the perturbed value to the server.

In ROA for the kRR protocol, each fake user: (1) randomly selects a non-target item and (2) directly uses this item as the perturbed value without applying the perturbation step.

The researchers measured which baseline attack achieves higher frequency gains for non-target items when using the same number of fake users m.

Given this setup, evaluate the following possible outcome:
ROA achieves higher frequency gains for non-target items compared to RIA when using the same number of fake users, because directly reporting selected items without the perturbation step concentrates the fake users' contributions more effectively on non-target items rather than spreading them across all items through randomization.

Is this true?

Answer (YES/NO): YES